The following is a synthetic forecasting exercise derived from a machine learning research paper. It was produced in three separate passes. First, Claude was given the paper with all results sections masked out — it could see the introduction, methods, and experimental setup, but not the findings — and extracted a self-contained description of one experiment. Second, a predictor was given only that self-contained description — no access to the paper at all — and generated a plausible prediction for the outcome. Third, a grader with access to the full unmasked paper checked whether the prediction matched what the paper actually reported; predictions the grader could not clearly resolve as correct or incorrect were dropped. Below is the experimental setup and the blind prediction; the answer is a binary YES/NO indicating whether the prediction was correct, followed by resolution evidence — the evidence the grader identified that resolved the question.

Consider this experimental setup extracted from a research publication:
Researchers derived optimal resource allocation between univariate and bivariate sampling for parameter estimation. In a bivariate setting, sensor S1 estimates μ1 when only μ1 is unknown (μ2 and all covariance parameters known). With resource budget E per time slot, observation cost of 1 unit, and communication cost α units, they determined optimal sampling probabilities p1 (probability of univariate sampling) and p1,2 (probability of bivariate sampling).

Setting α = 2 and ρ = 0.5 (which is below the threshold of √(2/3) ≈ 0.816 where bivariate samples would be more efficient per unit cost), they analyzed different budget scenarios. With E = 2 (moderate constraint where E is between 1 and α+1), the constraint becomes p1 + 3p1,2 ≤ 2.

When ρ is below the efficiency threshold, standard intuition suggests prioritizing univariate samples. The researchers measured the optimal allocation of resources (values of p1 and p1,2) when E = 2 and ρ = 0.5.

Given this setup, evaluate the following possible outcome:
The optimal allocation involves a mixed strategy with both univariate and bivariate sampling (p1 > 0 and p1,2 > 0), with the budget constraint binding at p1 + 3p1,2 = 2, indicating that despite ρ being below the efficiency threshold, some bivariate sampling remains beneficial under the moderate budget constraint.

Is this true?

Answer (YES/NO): YES